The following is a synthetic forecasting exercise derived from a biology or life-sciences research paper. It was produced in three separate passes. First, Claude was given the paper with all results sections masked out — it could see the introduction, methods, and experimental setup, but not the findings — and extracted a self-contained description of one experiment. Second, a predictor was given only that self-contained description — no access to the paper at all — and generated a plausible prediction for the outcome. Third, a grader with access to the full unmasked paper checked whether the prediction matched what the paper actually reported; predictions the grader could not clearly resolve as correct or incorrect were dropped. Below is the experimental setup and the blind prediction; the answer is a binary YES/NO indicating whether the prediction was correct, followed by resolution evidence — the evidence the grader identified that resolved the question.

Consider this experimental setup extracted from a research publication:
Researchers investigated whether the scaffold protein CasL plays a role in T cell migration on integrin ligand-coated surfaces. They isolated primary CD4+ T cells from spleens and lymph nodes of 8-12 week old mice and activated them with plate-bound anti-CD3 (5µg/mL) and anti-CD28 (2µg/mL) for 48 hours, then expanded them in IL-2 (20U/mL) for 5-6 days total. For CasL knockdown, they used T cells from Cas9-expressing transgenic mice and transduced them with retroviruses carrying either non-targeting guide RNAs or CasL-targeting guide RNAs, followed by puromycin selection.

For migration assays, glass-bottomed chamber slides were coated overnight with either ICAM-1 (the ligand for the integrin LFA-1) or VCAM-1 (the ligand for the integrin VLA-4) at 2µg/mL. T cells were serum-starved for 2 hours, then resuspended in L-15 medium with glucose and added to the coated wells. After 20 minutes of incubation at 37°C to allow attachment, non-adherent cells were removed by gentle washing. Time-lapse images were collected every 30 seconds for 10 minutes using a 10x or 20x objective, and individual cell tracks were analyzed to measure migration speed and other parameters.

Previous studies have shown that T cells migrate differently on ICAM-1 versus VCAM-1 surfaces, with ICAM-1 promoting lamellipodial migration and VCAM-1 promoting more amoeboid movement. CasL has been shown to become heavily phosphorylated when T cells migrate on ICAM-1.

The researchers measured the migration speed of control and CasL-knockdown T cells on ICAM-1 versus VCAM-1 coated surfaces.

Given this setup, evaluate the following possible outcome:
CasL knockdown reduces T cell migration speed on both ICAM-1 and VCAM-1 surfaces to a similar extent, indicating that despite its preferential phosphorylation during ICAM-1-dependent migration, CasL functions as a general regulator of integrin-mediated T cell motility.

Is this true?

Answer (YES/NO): NO